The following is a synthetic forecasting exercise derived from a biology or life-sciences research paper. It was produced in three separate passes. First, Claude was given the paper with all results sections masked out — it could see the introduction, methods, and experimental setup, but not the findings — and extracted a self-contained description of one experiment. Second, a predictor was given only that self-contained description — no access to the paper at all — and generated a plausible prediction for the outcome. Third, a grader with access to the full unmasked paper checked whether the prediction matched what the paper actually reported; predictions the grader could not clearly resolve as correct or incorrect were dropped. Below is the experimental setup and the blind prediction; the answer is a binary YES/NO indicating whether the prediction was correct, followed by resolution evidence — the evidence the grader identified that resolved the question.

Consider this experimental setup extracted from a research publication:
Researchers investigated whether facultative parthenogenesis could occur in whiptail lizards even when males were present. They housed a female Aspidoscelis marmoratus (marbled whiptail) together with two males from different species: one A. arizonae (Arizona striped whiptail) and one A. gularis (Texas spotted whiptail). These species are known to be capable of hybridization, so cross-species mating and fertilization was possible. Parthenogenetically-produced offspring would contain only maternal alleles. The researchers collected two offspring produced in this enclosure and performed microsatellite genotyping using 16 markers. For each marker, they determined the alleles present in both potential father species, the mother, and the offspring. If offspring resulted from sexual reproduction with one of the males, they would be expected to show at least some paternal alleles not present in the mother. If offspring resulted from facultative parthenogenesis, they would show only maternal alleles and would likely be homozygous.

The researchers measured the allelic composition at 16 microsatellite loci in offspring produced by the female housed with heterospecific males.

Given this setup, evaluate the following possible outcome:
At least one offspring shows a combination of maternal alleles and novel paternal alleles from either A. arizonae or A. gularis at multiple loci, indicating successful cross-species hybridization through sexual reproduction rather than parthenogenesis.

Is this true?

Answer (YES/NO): NO